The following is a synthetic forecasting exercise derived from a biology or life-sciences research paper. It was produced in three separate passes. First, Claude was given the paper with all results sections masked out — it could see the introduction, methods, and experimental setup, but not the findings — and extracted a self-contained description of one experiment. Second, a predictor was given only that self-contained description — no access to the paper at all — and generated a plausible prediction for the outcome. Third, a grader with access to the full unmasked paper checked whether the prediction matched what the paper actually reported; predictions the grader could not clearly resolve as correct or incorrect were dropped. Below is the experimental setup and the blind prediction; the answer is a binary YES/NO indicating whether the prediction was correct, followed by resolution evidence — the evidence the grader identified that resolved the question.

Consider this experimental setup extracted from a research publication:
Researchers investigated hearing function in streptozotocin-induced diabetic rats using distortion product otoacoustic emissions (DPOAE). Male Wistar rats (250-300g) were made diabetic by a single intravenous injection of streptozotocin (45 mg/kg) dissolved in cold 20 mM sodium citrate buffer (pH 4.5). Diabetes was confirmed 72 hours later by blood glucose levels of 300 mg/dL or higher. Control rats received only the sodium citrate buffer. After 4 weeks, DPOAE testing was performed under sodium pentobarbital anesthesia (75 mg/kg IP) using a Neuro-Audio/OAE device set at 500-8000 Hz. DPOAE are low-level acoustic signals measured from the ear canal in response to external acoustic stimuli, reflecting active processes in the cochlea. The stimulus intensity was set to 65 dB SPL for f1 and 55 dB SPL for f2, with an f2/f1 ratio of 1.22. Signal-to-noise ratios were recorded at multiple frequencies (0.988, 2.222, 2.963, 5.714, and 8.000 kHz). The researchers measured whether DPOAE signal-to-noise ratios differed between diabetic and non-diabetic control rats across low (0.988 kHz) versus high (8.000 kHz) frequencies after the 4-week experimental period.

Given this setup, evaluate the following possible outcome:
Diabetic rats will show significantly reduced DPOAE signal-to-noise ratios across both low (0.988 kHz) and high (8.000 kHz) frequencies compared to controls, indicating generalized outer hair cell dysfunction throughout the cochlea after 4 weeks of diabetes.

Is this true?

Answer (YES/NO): YES